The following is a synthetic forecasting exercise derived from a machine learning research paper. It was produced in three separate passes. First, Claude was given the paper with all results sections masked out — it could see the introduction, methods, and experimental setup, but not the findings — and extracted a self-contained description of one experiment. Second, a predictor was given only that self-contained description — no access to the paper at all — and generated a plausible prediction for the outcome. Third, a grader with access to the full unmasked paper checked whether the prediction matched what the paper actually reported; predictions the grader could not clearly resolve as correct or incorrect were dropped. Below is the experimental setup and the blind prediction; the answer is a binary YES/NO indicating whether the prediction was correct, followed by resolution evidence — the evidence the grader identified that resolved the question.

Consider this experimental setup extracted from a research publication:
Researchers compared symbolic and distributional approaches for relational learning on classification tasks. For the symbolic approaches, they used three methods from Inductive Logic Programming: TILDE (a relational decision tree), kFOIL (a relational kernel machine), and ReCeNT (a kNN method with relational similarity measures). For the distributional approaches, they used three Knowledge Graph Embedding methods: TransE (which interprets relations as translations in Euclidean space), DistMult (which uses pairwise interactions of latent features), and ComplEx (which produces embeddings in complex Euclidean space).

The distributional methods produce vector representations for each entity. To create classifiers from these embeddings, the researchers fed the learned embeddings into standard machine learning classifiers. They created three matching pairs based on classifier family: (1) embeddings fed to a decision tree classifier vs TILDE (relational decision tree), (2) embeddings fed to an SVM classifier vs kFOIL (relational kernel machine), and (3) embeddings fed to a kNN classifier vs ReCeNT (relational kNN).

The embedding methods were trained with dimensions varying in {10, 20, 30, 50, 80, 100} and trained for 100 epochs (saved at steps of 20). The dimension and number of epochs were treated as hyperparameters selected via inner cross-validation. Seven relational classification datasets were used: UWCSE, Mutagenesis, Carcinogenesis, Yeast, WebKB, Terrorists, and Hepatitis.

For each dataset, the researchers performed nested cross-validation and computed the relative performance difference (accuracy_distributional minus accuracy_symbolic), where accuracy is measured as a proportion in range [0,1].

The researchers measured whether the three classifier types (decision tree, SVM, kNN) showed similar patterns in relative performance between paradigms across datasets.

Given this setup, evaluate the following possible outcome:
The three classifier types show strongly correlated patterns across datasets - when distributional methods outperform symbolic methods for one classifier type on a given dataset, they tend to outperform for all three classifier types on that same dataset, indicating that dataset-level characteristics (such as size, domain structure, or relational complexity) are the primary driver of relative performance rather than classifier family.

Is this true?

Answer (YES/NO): NO